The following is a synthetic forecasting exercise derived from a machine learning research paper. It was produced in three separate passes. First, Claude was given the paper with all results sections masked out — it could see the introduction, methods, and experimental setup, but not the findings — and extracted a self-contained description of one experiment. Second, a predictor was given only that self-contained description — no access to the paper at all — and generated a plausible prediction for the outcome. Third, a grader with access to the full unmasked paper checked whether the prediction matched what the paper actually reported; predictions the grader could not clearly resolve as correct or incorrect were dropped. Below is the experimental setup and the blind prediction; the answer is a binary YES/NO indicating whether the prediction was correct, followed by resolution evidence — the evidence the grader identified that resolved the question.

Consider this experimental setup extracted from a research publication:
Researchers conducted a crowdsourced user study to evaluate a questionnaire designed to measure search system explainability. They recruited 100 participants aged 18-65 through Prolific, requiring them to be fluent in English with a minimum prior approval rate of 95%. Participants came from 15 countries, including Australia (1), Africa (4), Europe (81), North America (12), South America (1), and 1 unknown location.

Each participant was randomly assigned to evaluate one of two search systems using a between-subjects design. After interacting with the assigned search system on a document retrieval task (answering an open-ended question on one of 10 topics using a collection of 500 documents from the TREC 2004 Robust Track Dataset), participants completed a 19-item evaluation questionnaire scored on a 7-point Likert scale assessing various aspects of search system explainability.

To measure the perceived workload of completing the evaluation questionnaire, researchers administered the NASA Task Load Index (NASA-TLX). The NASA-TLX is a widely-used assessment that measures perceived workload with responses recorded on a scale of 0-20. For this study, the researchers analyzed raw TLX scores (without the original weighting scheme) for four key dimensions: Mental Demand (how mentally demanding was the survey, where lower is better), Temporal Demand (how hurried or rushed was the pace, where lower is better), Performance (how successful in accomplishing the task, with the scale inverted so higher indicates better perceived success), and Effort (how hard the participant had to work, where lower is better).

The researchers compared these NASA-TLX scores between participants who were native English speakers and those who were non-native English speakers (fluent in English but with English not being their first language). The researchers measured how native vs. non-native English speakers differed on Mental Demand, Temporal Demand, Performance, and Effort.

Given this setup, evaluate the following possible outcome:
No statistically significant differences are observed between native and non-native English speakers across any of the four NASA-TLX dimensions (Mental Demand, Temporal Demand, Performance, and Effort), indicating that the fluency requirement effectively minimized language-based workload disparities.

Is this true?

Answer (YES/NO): NO